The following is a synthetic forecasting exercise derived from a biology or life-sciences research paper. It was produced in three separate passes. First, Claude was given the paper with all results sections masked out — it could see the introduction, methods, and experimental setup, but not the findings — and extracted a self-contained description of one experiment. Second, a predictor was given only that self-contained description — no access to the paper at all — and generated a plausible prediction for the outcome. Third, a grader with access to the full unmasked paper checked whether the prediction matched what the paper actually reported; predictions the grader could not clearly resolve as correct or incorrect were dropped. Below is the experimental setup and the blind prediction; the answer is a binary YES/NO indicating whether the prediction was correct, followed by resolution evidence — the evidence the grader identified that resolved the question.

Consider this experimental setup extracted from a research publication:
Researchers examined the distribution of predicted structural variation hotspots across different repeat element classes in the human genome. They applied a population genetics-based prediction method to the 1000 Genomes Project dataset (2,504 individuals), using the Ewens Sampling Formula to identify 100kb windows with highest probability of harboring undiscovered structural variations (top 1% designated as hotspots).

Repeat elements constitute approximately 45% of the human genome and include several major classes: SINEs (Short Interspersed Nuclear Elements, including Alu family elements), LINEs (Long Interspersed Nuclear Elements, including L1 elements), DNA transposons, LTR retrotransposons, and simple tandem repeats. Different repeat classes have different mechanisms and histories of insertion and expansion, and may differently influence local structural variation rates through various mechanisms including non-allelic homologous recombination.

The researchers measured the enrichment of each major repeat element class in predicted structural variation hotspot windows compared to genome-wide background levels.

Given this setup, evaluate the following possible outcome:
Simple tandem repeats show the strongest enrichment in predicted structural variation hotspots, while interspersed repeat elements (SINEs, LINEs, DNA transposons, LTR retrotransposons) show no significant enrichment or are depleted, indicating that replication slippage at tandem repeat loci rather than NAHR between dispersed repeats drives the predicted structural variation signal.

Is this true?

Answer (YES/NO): NO